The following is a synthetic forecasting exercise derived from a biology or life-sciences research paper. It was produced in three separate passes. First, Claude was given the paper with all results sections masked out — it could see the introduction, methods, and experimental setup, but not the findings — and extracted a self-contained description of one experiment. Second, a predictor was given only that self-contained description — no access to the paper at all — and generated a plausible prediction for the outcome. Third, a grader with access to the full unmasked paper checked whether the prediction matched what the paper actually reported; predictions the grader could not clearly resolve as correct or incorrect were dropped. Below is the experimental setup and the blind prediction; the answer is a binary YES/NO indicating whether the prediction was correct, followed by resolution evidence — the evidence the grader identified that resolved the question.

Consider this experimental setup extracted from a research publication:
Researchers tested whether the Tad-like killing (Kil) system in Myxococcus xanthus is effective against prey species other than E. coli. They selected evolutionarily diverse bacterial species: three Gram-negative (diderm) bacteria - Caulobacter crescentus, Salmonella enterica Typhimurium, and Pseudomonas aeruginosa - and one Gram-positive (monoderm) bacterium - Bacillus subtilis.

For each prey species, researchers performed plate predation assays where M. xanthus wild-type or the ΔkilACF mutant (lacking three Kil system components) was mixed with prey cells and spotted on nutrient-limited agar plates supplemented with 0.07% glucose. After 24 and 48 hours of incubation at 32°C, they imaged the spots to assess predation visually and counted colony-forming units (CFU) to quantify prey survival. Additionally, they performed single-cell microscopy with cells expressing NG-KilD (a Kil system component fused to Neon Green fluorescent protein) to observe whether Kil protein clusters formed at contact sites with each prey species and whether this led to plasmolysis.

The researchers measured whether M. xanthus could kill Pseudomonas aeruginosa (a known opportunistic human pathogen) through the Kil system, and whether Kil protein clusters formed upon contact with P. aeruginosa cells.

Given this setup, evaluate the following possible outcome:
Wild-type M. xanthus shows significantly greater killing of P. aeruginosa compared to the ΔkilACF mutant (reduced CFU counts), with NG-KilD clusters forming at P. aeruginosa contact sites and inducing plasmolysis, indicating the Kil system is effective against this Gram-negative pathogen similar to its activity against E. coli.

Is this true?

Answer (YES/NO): NO